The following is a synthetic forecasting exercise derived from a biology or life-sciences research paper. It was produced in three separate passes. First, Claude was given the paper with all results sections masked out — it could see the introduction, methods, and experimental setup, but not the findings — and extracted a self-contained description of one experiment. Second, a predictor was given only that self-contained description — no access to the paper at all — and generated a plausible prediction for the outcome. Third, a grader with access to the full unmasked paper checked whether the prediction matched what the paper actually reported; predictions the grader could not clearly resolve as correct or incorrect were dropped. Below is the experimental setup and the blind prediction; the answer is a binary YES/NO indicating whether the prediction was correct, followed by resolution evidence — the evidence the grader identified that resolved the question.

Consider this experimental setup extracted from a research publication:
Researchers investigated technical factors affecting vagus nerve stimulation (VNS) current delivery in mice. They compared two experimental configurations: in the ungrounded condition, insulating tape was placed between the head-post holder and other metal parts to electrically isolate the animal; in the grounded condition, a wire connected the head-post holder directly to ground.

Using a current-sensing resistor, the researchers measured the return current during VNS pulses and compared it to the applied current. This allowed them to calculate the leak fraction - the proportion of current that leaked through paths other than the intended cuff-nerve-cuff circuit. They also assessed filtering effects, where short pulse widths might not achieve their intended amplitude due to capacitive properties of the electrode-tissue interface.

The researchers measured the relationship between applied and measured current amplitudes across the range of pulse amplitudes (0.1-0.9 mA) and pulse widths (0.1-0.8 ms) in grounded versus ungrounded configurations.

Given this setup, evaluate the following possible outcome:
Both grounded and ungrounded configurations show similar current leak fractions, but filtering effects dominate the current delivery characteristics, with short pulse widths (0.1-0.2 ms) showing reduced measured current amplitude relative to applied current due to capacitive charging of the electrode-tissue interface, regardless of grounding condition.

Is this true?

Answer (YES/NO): NO